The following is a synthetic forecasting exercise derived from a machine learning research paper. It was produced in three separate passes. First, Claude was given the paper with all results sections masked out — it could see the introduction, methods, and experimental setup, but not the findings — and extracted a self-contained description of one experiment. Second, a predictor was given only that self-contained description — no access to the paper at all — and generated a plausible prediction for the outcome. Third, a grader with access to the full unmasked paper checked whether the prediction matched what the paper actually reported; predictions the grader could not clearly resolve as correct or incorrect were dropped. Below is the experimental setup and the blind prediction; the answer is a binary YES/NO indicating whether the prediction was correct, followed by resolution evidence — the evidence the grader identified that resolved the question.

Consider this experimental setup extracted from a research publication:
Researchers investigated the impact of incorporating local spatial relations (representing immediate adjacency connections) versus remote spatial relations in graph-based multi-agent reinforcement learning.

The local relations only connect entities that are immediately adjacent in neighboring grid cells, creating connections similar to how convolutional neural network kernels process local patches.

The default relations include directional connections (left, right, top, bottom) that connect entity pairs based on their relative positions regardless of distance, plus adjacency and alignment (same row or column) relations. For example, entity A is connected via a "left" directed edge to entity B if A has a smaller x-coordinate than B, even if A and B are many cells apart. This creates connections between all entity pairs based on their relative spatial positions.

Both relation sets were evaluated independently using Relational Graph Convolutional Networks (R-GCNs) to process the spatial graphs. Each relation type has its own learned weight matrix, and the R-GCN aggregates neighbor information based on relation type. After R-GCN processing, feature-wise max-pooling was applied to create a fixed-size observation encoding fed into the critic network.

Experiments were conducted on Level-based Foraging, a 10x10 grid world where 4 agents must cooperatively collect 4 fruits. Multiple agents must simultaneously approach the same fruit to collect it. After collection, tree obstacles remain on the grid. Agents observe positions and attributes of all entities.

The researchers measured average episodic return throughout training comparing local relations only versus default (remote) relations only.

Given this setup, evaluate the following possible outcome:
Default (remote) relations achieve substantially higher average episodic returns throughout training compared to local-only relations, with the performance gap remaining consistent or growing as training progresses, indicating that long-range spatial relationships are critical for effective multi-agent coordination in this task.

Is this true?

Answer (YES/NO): YES